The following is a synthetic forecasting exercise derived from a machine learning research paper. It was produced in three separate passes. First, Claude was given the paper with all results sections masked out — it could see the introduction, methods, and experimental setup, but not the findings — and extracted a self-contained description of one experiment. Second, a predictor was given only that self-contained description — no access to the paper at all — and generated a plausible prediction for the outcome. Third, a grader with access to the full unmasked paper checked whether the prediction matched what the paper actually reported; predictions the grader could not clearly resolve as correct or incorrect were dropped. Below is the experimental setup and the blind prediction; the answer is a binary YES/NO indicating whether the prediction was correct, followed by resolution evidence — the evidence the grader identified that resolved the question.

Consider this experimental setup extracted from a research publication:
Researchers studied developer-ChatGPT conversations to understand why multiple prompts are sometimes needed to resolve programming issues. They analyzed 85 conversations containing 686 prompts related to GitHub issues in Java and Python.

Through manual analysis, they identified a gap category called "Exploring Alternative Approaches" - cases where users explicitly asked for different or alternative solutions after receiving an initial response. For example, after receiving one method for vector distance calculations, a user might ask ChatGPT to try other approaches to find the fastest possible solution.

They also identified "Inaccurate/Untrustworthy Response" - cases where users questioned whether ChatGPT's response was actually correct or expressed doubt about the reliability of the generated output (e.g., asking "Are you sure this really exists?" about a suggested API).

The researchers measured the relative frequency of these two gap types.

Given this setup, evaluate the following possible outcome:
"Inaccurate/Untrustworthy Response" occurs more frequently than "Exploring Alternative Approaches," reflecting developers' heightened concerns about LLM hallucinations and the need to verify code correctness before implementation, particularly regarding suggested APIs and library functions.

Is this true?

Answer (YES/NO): YES